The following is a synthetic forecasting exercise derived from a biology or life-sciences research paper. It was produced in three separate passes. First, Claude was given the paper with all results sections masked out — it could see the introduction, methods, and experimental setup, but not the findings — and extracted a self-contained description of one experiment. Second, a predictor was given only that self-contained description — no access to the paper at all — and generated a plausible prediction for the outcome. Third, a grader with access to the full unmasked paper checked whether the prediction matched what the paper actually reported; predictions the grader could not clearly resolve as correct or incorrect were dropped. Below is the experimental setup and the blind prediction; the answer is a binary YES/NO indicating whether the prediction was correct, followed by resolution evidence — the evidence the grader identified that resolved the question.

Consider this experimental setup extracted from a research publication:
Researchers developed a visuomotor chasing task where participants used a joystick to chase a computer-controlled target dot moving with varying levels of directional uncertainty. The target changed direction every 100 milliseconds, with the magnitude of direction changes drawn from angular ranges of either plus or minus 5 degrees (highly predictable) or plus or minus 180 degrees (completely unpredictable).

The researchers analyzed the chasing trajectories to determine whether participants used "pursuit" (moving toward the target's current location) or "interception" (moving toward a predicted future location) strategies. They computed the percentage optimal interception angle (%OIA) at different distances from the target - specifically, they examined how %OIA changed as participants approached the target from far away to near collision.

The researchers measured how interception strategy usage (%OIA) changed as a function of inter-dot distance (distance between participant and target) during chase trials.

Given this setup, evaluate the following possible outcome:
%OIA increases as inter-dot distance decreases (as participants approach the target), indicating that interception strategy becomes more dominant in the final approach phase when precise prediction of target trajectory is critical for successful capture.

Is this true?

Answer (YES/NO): YES